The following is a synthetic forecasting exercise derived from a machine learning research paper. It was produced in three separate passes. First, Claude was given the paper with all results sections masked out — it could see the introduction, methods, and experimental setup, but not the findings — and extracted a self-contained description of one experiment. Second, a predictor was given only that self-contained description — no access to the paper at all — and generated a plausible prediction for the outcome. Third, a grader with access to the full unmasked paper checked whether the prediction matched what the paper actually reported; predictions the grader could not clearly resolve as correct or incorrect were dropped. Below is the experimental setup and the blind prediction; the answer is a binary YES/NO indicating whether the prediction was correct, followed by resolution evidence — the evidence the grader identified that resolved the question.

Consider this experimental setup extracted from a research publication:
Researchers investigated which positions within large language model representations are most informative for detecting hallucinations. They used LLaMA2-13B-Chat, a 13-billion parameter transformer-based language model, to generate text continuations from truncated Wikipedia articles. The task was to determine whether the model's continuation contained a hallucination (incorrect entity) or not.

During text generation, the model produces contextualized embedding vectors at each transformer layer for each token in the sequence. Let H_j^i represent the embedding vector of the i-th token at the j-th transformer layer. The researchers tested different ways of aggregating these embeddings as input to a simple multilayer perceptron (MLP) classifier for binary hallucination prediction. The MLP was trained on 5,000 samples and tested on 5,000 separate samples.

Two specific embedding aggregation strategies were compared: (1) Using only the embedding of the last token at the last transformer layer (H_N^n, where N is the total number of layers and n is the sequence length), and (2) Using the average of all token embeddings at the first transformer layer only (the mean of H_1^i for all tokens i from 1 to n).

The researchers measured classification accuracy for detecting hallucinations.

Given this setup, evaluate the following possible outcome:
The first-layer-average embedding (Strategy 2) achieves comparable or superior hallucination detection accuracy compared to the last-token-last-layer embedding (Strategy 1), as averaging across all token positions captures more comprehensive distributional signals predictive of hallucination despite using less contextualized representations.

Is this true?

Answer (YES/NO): NO